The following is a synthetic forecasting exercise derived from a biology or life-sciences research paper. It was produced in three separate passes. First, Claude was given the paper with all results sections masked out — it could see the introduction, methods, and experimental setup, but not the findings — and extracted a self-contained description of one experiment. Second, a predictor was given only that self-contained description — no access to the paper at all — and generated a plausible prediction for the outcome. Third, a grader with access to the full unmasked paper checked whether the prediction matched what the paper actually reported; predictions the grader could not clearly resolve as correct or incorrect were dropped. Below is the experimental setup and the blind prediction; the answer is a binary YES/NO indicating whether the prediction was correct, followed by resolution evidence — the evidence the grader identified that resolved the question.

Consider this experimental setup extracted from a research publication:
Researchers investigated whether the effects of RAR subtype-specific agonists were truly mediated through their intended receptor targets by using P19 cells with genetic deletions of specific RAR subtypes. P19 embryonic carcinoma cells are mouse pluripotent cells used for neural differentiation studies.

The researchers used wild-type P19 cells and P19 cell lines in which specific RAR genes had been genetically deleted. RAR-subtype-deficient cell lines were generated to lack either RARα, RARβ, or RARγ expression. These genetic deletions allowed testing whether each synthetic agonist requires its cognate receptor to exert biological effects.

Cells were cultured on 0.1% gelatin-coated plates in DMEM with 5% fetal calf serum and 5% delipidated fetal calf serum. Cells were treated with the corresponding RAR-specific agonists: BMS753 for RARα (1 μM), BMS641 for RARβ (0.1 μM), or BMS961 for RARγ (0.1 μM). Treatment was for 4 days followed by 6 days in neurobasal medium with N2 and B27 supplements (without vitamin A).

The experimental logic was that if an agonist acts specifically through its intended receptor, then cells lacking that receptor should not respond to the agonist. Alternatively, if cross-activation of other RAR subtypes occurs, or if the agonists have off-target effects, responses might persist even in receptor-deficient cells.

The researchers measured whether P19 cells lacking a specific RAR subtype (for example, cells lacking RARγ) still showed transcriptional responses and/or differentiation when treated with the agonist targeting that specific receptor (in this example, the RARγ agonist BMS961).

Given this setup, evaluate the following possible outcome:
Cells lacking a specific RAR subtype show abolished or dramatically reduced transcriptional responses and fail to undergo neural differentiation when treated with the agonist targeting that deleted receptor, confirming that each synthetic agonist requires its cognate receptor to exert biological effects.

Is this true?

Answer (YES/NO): YES